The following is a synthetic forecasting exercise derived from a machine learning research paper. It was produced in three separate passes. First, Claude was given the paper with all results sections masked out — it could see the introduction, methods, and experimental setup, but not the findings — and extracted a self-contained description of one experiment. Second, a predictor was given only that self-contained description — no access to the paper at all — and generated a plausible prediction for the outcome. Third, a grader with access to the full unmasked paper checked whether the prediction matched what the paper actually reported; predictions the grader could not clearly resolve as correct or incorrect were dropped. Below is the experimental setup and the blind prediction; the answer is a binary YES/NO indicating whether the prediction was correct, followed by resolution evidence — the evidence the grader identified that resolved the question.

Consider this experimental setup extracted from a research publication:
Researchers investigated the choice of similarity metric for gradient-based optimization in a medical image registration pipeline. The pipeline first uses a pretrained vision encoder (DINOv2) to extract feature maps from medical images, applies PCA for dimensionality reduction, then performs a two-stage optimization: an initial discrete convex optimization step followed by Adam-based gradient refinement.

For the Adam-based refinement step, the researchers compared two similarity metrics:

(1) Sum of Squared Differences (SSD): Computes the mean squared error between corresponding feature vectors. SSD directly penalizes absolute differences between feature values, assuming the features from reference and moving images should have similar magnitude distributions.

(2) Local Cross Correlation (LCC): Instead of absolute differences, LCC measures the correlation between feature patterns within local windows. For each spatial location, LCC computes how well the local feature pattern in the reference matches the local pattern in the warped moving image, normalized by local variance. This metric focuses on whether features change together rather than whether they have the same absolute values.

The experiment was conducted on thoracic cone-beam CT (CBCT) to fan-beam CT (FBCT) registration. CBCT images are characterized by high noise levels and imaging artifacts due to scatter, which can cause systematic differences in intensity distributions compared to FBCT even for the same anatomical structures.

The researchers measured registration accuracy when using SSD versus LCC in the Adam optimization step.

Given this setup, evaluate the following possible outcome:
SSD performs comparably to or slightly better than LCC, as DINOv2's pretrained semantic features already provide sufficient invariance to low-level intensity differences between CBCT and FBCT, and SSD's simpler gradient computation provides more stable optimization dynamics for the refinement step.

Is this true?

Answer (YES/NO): NO